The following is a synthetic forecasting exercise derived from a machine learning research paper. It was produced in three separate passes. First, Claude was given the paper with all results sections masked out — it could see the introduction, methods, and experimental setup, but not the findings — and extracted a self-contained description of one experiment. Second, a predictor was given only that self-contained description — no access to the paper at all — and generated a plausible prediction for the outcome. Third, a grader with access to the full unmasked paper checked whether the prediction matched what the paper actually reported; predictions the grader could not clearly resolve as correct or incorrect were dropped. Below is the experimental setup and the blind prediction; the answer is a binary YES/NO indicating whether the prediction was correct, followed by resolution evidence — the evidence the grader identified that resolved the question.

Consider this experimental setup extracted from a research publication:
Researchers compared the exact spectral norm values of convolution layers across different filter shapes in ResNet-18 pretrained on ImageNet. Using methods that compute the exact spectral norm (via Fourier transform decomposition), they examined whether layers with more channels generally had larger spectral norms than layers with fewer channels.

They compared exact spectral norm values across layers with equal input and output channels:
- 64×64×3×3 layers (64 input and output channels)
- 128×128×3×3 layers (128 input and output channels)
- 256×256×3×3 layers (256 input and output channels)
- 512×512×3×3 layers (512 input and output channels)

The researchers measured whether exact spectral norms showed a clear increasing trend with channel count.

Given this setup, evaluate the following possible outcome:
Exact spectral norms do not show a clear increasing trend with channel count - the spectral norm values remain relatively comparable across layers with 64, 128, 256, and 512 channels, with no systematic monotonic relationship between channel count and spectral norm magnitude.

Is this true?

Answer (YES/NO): YES